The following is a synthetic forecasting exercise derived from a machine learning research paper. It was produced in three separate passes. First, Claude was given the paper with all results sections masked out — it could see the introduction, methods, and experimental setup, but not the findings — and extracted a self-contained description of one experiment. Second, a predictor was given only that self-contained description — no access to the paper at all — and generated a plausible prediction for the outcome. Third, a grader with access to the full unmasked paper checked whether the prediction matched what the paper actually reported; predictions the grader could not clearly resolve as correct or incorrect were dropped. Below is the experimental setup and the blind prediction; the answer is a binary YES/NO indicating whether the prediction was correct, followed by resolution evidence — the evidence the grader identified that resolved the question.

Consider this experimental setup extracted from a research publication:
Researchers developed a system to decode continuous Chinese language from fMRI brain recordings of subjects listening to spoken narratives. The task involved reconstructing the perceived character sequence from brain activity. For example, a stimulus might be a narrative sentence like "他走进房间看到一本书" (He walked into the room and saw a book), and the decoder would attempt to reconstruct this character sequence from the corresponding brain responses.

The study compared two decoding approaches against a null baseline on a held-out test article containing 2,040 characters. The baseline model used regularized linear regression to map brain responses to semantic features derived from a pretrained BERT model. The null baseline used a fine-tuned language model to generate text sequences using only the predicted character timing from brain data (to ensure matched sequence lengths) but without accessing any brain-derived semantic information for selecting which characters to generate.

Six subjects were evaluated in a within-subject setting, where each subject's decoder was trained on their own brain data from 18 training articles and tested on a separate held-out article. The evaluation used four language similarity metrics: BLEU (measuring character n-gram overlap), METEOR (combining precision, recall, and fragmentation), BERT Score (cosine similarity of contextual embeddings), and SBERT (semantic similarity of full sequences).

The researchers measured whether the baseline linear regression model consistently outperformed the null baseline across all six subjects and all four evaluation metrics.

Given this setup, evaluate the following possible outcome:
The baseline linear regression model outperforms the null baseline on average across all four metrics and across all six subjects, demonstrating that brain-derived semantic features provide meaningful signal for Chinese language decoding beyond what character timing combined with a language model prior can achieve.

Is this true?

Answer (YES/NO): NO